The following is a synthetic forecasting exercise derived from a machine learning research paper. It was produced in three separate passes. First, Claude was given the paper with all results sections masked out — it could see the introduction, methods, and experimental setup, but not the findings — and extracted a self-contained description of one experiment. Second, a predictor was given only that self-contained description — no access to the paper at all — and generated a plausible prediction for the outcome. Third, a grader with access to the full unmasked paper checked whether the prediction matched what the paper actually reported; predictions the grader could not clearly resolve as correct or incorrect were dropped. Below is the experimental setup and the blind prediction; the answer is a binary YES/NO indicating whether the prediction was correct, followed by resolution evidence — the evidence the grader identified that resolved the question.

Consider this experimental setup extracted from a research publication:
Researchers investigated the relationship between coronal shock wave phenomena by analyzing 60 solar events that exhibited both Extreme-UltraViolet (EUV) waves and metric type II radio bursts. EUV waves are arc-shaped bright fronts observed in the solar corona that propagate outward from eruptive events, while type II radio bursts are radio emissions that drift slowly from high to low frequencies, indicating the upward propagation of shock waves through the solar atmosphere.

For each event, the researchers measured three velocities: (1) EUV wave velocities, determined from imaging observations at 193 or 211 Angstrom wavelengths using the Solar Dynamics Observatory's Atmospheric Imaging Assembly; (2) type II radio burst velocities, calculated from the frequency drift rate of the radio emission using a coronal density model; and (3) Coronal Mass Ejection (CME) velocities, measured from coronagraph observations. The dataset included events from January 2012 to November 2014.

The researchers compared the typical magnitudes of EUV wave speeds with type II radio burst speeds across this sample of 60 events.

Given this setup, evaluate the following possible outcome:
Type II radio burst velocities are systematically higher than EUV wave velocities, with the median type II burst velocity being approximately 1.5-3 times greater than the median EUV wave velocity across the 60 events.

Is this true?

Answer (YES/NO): YES